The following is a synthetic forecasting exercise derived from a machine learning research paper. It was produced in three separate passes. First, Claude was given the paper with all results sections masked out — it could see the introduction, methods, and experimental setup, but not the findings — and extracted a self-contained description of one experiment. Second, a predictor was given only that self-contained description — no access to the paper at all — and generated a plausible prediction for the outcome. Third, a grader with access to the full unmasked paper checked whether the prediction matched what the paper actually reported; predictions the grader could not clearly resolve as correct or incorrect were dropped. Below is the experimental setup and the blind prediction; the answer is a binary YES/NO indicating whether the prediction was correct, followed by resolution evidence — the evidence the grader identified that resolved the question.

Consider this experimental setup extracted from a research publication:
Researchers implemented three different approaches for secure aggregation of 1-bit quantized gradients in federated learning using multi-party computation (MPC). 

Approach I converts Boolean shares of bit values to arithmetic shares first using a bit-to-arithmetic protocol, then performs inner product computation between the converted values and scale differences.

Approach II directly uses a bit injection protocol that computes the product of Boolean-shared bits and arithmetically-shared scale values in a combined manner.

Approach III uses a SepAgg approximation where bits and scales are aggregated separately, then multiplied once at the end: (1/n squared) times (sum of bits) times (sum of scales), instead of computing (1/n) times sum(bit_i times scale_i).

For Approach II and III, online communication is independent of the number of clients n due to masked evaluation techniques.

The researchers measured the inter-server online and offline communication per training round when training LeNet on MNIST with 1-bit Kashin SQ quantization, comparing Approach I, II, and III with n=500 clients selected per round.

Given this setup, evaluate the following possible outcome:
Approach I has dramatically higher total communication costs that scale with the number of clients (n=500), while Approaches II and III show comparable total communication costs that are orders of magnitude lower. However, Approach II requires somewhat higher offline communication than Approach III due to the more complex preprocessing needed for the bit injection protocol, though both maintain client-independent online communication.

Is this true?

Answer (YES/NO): NO